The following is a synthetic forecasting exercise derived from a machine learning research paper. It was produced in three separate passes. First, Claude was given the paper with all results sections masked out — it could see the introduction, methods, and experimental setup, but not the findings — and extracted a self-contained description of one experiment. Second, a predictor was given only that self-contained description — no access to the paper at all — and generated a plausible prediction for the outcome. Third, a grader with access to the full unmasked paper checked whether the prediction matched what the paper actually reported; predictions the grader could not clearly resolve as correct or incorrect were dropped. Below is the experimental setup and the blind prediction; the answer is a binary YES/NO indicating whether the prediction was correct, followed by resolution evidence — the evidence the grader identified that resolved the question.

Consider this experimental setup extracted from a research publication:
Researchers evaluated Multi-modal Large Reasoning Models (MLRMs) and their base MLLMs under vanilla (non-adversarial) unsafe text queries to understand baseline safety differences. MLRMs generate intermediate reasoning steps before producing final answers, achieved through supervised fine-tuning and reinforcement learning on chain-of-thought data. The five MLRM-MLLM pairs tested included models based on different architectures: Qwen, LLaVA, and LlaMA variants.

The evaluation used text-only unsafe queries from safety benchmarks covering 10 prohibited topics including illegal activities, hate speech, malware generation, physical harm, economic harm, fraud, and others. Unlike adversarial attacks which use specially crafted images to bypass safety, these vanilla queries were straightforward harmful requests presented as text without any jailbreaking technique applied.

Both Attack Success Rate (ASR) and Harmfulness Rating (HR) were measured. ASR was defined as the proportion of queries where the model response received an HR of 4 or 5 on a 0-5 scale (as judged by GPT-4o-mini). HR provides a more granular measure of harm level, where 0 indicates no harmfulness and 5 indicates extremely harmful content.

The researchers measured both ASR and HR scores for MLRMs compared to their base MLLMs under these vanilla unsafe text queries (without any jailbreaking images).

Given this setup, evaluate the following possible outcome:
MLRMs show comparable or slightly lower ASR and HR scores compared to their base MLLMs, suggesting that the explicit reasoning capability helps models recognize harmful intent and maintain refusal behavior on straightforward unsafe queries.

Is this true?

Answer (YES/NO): NO